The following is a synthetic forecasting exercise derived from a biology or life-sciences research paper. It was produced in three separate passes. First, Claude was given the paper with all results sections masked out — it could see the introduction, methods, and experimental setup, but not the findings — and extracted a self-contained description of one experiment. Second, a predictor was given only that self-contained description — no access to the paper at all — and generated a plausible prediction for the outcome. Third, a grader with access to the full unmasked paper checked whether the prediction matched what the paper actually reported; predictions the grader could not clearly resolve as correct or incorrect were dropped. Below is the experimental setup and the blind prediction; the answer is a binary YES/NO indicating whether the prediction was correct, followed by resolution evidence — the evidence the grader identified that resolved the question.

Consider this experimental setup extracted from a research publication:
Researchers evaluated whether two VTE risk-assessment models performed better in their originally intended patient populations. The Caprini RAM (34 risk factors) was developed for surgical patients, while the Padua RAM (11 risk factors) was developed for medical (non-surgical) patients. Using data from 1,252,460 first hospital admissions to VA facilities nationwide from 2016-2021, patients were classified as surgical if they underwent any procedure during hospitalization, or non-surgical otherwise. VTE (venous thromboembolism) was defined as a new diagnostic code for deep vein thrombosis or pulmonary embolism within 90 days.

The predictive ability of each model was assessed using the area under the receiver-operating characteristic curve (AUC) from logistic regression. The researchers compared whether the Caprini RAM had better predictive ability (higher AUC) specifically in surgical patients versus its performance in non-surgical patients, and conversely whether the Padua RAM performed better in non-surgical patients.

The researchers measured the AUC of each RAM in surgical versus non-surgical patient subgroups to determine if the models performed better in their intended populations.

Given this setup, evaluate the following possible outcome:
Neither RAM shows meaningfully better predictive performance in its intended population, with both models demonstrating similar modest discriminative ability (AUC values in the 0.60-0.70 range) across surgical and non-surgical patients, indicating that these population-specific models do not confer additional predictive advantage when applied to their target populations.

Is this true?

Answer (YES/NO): NO